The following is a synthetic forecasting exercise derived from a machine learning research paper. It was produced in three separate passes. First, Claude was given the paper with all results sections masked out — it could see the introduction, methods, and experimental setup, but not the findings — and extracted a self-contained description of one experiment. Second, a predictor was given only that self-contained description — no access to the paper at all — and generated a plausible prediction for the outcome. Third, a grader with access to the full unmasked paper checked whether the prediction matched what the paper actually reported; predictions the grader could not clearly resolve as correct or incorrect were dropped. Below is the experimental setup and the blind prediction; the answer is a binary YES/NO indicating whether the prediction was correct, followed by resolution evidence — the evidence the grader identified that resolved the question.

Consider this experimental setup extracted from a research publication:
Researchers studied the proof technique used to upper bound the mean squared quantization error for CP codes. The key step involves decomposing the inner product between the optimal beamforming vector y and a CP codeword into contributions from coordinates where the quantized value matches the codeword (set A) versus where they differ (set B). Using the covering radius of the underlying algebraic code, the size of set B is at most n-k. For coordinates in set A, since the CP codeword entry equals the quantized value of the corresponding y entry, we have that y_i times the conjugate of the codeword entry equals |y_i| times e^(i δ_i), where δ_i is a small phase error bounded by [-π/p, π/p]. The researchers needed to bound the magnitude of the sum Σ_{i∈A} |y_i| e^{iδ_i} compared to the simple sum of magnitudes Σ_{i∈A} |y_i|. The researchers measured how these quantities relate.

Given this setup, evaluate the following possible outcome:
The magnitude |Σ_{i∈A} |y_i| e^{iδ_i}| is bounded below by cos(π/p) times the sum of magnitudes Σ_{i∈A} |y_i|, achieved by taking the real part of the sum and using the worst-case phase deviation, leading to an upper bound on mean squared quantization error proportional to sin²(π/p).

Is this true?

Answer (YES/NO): NO